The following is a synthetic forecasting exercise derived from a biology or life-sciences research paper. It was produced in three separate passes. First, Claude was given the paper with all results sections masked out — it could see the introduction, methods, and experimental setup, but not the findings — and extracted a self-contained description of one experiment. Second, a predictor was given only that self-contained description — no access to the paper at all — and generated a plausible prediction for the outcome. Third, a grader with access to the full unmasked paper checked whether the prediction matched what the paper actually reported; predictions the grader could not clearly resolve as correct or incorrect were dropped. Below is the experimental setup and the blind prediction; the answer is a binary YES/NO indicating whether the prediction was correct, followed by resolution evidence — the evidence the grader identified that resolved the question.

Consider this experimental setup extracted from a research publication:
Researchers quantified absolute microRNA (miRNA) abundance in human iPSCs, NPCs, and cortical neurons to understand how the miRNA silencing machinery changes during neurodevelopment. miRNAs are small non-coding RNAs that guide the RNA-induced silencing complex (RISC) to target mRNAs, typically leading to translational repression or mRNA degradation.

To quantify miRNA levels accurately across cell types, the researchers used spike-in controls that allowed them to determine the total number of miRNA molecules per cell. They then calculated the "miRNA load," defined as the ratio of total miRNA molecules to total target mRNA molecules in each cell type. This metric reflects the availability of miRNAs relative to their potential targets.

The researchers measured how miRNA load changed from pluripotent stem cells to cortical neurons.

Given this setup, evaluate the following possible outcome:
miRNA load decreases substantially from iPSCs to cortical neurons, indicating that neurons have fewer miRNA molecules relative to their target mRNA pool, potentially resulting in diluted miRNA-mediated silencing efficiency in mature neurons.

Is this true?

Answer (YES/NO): NO